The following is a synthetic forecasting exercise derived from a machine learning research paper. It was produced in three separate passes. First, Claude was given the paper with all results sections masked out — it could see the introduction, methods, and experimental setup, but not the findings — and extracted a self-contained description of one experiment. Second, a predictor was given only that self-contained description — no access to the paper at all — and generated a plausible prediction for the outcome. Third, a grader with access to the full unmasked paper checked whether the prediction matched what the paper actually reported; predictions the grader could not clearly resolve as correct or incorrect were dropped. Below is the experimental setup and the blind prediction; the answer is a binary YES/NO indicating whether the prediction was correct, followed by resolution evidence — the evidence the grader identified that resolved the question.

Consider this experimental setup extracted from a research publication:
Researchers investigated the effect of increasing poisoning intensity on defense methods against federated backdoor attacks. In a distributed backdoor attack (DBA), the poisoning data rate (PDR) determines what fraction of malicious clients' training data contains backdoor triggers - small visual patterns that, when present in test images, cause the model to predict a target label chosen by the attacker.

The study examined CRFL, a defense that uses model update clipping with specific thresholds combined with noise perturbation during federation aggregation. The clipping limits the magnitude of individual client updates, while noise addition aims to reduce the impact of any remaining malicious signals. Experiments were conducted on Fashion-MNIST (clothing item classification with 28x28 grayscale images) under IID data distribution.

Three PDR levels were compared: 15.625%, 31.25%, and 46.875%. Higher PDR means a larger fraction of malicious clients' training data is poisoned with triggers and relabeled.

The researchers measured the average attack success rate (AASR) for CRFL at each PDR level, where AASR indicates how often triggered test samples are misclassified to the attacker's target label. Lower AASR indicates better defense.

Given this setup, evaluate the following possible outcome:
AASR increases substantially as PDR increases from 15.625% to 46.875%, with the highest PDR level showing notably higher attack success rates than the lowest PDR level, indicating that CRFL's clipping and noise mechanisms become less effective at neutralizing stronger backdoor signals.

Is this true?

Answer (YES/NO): YES